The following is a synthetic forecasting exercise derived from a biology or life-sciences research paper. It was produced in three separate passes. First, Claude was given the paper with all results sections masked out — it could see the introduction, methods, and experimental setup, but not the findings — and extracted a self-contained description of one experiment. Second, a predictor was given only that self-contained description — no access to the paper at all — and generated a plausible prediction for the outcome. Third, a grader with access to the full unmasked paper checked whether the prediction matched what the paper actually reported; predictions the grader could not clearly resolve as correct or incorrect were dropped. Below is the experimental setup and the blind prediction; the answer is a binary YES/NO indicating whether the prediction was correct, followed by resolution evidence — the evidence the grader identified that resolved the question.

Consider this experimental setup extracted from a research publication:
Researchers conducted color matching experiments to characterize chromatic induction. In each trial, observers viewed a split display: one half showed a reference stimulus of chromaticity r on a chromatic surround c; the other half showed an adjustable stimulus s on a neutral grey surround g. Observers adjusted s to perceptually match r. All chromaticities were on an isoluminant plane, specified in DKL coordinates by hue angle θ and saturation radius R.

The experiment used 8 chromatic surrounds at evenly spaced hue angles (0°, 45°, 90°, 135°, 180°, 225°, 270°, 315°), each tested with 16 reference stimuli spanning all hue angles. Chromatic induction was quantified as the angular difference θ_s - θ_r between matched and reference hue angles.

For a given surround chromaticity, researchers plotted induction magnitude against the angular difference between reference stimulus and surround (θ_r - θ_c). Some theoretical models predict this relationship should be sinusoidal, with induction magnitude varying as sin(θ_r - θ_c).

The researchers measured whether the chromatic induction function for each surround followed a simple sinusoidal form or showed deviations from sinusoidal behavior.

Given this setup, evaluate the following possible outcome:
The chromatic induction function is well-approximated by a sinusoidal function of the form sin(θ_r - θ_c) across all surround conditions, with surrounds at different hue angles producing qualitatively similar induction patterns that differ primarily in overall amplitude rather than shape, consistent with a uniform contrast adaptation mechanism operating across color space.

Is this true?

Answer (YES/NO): NO